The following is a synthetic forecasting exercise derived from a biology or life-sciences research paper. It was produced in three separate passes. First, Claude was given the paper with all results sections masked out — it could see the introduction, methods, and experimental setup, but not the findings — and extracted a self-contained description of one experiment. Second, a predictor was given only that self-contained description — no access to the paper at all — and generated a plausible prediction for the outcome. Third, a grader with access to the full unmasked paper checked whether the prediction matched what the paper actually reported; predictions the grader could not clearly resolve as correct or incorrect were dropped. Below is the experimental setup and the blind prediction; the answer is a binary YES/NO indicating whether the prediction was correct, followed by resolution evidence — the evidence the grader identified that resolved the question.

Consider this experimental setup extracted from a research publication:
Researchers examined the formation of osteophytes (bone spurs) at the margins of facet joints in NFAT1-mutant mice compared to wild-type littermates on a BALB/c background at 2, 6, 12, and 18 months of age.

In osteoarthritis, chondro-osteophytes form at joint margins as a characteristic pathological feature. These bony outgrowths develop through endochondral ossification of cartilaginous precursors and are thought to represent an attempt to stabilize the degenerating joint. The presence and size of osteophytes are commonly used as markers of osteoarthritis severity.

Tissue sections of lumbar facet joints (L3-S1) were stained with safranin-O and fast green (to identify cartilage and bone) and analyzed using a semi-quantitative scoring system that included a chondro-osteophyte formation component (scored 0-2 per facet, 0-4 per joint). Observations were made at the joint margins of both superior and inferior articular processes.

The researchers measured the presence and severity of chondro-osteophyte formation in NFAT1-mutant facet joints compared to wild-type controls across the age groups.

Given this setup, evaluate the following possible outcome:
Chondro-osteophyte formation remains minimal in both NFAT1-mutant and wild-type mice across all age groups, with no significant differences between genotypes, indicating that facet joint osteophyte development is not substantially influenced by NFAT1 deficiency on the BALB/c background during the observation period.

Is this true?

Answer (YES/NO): NO